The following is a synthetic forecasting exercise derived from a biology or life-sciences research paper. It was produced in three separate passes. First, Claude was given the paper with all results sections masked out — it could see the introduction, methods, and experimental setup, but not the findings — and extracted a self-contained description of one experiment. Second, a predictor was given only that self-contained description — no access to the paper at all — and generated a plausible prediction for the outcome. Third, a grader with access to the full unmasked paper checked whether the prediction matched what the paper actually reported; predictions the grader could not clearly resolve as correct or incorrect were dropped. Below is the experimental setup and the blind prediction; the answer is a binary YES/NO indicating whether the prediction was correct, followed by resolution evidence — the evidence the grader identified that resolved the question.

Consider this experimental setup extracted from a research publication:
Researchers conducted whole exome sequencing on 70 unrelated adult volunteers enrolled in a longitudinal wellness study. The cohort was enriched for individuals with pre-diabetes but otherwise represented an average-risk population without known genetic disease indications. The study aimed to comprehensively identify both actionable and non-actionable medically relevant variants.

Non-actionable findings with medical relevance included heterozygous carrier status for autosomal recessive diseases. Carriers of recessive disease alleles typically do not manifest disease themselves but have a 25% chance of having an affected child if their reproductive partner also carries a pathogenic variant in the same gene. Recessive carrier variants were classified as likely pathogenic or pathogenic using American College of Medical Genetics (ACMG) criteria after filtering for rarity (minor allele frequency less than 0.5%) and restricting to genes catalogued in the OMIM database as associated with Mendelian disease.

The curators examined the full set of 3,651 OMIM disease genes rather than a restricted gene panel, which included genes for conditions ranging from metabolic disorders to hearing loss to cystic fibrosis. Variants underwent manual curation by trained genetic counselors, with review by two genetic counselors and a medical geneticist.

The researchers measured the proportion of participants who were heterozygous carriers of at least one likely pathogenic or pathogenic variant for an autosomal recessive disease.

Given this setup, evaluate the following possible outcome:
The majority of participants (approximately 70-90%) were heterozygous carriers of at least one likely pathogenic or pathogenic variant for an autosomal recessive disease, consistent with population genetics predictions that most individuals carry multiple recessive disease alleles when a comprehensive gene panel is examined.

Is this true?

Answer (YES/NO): YES